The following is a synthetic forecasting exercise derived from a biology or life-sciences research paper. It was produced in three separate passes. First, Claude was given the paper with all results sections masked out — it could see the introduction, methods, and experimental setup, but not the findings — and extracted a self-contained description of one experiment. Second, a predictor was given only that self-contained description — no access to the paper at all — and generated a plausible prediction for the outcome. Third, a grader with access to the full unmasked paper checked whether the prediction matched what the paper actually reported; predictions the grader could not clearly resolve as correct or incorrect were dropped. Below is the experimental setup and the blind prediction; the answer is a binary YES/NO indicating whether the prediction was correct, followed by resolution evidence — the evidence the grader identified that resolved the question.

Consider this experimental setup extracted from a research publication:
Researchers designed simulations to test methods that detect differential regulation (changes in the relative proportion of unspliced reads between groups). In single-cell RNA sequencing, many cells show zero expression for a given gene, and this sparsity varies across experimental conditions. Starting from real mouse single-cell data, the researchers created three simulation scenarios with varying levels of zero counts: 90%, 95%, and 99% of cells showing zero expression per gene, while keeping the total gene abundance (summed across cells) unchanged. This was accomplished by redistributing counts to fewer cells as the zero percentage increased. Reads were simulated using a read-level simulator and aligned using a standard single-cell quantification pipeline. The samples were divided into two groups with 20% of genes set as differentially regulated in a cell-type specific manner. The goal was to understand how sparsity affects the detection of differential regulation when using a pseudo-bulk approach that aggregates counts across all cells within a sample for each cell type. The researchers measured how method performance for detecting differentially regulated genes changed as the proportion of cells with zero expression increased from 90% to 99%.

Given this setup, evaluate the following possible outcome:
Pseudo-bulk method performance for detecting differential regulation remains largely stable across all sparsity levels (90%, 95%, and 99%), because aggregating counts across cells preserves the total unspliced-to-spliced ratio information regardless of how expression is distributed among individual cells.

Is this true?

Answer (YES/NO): YES